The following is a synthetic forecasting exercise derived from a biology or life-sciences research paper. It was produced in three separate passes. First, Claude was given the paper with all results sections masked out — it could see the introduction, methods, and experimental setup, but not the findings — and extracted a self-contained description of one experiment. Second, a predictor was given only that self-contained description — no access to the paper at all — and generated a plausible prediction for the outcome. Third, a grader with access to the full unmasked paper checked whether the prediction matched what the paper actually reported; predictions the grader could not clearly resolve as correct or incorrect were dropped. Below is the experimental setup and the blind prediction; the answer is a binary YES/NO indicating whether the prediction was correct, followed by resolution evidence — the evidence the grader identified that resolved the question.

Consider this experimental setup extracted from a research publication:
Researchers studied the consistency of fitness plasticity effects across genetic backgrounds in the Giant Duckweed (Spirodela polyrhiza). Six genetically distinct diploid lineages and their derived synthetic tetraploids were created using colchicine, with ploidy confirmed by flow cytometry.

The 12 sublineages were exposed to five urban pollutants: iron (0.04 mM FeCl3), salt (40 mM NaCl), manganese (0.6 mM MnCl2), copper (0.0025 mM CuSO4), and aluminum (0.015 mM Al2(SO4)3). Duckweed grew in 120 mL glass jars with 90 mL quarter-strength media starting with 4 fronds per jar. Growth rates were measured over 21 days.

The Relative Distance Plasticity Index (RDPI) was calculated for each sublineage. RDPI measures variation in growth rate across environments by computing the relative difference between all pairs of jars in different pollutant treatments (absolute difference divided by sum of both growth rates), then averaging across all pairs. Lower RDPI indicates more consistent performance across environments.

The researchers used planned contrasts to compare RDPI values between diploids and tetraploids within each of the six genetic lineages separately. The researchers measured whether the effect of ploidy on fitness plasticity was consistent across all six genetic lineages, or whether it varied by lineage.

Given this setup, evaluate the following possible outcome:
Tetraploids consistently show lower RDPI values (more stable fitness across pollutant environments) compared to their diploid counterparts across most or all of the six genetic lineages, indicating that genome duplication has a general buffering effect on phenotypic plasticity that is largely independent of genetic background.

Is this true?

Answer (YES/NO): NO